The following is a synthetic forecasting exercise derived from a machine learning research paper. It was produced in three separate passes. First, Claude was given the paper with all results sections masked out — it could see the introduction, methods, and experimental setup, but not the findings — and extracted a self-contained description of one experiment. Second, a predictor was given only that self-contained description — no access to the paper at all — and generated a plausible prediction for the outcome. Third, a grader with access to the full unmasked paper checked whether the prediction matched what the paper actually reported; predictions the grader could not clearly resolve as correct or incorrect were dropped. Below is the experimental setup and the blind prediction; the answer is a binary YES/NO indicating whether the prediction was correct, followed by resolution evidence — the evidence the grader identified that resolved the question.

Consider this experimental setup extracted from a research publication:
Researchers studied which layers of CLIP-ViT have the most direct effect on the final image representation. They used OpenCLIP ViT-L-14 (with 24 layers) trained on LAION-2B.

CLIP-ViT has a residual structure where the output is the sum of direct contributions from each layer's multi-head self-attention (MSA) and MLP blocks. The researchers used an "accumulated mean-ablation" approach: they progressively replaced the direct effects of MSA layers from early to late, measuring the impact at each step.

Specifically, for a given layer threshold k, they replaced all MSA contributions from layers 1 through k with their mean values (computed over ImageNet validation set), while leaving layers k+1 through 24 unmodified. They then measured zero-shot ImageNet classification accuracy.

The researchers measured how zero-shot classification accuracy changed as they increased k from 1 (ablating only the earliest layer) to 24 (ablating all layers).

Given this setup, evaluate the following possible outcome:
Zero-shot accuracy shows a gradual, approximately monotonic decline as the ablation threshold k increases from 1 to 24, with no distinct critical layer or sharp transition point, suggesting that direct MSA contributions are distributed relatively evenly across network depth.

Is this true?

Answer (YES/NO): NO